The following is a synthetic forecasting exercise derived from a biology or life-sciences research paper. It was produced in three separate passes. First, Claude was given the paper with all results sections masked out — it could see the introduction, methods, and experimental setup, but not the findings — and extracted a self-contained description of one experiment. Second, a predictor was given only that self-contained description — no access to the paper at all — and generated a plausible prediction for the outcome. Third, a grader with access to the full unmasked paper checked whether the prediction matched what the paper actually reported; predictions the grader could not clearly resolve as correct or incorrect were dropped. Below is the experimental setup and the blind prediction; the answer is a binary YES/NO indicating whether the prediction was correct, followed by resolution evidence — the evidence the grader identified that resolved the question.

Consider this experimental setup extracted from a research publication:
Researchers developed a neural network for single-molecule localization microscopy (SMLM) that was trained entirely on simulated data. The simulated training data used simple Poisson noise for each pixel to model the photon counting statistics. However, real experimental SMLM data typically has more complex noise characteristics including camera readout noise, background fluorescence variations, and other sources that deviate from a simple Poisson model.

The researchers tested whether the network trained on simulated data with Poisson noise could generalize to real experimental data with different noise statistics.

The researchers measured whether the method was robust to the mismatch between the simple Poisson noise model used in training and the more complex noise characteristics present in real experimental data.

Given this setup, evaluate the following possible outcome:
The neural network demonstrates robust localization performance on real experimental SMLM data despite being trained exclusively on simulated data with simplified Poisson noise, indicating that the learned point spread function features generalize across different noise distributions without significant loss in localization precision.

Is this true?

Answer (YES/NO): YES